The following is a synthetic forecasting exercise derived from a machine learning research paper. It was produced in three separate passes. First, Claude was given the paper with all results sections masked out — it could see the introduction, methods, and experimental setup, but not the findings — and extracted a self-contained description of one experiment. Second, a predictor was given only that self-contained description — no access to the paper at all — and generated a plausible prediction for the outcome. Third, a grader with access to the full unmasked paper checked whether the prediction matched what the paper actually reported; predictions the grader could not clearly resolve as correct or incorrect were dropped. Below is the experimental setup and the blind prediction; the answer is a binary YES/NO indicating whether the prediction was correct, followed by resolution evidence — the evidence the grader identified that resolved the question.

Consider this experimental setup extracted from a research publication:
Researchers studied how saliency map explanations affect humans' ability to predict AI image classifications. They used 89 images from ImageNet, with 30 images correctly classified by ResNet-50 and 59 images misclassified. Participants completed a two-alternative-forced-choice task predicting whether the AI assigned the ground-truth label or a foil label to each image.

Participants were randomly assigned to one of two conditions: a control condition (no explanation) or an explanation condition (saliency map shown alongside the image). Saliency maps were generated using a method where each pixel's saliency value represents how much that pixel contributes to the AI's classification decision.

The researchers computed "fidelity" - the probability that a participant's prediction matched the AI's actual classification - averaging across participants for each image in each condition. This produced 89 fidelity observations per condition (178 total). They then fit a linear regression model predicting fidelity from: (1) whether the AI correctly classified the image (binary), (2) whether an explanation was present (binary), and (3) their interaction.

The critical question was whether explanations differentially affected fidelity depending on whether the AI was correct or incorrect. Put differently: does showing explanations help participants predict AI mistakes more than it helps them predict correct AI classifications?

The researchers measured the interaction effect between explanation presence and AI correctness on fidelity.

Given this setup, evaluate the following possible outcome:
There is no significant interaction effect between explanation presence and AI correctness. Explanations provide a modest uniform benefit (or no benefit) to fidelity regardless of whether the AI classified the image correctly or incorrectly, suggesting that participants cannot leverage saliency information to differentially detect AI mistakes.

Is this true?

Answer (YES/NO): NO